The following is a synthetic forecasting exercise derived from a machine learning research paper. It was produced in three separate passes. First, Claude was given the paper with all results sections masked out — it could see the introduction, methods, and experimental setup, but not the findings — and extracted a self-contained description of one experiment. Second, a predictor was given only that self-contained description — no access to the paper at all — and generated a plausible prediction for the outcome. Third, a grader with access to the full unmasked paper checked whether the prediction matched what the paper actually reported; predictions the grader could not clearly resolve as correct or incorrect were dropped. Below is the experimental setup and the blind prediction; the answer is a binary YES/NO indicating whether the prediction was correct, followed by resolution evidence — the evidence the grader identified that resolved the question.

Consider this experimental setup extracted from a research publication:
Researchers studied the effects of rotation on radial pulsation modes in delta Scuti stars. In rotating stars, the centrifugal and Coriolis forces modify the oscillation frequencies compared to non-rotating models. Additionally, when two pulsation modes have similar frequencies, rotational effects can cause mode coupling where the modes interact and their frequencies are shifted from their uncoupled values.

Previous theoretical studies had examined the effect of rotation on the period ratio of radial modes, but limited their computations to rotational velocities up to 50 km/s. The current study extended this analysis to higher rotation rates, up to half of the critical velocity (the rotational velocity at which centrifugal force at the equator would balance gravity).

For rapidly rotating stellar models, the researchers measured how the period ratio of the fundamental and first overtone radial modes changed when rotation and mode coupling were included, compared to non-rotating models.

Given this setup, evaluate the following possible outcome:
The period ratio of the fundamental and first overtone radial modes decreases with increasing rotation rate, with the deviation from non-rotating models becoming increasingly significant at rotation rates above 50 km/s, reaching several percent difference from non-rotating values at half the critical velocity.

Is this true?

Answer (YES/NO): NO